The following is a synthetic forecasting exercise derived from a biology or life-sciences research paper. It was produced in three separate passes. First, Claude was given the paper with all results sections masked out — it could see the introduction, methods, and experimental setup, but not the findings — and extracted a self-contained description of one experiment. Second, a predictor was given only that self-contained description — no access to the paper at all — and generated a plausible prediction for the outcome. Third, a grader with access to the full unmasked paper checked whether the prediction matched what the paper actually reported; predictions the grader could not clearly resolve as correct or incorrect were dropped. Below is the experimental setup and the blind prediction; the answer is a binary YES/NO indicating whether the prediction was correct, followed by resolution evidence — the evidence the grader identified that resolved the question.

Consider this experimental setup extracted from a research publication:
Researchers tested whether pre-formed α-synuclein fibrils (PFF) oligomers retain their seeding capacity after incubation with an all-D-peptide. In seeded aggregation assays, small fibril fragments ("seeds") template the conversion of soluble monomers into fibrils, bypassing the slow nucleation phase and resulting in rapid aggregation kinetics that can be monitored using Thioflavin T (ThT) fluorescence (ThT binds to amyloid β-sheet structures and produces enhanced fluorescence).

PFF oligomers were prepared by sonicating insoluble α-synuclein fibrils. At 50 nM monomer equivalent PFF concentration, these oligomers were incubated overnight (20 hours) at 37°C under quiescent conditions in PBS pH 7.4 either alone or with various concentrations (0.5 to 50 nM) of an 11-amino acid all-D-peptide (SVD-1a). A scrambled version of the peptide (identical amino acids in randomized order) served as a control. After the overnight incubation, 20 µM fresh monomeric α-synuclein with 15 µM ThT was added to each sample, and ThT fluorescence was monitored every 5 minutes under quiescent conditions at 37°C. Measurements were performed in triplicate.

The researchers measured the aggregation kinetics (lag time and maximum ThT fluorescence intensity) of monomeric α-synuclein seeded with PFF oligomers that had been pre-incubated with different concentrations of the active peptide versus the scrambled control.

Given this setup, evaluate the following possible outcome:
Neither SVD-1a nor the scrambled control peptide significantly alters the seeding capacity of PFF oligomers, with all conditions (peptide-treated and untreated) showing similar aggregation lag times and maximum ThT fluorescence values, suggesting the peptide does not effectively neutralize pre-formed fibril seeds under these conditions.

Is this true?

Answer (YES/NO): NO